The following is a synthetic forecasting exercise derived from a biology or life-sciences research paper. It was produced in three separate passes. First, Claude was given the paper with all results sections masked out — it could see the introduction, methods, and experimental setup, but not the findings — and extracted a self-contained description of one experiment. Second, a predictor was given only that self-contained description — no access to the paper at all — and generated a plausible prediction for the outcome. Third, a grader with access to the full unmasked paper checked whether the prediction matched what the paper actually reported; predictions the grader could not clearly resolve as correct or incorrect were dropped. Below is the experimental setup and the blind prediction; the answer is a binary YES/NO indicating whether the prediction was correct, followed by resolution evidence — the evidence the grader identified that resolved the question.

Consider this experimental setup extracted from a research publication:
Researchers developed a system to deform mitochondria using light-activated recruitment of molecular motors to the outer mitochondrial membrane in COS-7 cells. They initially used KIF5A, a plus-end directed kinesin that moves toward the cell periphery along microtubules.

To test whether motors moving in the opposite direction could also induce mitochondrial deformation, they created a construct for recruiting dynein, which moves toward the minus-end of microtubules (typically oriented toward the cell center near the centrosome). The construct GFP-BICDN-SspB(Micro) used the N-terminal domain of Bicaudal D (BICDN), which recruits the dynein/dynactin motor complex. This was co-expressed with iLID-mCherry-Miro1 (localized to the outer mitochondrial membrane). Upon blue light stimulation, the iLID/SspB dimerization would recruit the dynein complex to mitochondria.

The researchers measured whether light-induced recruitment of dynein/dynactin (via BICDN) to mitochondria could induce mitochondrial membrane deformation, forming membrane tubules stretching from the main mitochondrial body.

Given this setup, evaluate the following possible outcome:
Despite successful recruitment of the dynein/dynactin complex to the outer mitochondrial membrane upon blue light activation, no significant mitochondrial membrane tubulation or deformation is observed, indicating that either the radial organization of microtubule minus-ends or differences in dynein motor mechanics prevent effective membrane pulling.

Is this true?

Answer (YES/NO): NO